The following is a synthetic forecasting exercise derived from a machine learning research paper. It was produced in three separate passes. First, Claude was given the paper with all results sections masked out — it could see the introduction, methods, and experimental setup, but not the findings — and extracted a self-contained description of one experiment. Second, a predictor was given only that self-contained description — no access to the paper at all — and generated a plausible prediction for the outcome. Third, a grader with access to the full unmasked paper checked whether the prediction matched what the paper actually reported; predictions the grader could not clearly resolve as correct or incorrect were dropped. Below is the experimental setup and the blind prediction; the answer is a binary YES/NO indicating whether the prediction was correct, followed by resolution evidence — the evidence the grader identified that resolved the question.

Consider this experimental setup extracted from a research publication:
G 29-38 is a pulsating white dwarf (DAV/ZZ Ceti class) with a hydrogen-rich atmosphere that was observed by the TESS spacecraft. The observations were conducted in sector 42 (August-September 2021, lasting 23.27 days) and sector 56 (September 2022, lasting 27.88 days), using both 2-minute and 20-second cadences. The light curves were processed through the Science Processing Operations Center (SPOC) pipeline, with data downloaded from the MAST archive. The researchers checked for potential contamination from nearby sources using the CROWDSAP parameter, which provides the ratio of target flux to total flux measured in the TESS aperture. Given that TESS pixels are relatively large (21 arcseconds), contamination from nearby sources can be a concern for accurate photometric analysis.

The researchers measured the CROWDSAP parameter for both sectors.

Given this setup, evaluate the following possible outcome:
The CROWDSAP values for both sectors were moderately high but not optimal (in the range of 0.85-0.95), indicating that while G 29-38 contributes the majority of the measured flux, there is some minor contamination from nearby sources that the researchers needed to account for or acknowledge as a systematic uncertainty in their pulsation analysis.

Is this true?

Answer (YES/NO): NO